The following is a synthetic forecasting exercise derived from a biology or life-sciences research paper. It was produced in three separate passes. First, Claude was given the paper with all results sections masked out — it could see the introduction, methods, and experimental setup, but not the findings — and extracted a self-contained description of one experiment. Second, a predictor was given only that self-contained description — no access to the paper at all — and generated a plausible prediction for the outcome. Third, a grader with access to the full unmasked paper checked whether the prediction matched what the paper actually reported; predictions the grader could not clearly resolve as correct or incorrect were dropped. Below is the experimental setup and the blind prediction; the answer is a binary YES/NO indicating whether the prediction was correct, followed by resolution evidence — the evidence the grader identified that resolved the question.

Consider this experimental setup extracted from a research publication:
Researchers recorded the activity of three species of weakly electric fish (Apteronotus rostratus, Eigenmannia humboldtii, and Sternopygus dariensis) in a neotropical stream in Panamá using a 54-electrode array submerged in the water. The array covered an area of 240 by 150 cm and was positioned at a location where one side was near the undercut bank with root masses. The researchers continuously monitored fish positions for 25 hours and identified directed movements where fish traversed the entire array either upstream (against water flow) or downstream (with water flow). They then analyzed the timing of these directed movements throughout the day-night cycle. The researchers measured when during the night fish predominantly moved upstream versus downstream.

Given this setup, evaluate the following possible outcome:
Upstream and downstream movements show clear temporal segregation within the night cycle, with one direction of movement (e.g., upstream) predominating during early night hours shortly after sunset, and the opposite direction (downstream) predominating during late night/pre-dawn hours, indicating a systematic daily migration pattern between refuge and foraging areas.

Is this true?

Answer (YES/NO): YES